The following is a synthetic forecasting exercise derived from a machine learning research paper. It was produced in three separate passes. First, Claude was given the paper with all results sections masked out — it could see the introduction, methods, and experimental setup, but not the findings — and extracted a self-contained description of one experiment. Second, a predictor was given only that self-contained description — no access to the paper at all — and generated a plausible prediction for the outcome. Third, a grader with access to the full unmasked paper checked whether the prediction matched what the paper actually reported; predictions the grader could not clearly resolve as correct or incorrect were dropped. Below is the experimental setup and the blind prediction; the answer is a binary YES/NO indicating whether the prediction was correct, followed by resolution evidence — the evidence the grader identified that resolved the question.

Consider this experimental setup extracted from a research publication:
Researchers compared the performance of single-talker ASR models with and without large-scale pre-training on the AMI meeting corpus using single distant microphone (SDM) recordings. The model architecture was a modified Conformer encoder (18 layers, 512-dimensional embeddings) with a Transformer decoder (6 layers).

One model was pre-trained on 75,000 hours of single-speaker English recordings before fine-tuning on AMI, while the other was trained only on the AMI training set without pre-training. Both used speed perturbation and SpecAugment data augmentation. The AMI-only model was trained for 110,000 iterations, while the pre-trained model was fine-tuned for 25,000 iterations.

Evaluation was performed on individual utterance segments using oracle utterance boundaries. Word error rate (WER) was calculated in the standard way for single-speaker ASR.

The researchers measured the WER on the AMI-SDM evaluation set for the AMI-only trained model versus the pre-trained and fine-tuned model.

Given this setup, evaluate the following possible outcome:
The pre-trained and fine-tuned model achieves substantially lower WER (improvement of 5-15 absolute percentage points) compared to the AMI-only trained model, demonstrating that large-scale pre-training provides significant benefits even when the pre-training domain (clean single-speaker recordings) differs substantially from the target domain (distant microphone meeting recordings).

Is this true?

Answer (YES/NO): NO